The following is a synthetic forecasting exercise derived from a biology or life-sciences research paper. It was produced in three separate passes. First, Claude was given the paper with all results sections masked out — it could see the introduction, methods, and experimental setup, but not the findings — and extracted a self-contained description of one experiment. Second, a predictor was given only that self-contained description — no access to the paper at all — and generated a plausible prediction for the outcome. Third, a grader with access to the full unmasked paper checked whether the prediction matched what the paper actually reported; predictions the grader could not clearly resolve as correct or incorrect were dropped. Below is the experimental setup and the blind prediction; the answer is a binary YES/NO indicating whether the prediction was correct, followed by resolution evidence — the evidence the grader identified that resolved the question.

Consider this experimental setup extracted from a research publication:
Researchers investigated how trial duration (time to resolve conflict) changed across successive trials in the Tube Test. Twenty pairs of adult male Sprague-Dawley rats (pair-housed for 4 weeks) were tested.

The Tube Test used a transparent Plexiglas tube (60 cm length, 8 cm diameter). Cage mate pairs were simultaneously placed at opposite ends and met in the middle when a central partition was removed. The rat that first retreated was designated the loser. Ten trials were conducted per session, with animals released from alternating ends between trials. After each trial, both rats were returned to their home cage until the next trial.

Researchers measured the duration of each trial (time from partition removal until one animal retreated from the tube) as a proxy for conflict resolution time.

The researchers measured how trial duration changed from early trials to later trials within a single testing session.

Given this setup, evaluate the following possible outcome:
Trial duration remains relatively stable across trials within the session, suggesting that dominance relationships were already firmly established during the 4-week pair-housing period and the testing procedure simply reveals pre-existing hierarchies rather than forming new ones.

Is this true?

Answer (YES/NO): NO